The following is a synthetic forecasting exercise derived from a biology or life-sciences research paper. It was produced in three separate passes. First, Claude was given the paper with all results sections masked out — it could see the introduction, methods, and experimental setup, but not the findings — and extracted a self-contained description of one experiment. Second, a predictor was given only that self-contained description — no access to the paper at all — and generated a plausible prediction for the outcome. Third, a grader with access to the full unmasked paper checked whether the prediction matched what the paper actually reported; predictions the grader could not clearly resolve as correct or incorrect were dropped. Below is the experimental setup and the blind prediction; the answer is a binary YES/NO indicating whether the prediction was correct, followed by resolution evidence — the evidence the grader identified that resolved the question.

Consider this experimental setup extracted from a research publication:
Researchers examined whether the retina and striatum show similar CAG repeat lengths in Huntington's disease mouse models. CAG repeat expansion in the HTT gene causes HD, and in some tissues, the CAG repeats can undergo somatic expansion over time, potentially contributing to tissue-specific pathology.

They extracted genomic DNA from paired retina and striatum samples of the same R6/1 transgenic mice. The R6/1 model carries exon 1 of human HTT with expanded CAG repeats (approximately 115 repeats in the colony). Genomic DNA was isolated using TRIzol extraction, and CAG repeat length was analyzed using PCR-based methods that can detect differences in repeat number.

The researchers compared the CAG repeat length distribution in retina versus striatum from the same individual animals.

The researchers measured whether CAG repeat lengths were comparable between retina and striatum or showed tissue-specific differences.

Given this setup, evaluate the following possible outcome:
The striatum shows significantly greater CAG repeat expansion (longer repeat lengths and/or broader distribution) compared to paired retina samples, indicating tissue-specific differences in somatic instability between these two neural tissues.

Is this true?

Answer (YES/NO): NO